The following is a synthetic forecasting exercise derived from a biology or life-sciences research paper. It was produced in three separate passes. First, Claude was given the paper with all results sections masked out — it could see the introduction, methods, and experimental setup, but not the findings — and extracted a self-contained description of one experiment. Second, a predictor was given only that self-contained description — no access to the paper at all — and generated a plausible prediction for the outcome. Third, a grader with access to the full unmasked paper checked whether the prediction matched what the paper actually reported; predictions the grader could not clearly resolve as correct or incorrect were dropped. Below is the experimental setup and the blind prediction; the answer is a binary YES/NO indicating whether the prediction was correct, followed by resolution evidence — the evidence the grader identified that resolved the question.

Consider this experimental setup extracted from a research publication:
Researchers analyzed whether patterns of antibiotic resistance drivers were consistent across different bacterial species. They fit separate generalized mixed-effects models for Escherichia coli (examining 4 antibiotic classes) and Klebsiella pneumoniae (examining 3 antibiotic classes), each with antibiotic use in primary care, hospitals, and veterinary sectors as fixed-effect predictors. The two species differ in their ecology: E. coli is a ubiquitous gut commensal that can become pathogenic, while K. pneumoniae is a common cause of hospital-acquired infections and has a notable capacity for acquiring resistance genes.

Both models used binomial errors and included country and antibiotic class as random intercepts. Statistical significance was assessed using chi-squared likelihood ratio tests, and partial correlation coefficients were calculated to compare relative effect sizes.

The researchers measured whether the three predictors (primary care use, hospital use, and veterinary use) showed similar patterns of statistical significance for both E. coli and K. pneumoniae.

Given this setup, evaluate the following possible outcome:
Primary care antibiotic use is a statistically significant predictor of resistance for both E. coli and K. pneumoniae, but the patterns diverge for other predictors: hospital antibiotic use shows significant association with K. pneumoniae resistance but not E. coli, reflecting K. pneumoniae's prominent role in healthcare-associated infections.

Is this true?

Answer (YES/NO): NO